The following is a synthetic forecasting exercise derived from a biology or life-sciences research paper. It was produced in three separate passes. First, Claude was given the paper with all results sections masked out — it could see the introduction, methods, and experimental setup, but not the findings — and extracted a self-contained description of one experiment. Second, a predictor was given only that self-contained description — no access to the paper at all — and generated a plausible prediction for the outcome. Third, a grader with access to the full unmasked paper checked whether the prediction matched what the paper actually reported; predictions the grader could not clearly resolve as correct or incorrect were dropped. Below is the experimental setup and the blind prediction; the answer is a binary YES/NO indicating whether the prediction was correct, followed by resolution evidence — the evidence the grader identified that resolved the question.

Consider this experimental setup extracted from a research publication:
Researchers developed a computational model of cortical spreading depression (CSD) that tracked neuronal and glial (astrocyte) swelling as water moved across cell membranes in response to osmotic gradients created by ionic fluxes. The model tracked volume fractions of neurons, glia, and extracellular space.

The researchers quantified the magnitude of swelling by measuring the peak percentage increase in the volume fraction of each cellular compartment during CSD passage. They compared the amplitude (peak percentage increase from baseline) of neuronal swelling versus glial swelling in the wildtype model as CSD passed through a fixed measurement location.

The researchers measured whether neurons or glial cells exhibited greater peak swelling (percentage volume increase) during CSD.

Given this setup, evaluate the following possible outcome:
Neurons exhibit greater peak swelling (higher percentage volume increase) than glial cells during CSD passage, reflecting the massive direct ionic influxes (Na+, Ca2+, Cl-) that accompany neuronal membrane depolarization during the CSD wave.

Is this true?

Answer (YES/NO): YES